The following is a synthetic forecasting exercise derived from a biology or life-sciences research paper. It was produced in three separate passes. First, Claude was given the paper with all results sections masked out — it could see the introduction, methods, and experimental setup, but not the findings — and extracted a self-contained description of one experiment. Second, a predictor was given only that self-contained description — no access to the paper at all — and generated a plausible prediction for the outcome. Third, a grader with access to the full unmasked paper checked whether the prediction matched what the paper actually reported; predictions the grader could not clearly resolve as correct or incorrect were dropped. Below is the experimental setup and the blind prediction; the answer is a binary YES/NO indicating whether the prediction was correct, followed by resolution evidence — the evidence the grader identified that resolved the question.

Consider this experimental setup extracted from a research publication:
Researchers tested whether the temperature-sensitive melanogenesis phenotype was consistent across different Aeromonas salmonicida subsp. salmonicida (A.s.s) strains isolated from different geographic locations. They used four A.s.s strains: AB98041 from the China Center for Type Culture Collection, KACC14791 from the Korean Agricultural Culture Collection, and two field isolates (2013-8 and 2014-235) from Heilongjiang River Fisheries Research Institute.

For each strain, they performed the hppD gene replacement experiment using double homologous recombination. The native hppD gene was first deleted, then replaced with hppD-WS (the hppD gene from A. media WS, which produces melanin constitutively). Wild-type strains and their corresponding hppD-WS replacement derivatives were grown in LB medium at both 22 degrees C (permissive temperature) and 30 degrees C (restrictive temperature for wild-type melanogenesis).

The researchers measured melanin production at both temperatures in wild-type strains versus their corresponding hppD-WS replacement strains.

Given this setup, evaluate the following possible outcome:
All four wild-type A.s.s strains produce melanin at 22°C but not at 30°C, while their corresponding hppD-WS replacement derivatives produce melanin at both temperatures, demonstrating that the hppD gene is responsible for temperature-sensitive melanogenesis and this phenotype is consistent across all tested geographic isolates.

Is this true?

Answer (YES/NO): NO